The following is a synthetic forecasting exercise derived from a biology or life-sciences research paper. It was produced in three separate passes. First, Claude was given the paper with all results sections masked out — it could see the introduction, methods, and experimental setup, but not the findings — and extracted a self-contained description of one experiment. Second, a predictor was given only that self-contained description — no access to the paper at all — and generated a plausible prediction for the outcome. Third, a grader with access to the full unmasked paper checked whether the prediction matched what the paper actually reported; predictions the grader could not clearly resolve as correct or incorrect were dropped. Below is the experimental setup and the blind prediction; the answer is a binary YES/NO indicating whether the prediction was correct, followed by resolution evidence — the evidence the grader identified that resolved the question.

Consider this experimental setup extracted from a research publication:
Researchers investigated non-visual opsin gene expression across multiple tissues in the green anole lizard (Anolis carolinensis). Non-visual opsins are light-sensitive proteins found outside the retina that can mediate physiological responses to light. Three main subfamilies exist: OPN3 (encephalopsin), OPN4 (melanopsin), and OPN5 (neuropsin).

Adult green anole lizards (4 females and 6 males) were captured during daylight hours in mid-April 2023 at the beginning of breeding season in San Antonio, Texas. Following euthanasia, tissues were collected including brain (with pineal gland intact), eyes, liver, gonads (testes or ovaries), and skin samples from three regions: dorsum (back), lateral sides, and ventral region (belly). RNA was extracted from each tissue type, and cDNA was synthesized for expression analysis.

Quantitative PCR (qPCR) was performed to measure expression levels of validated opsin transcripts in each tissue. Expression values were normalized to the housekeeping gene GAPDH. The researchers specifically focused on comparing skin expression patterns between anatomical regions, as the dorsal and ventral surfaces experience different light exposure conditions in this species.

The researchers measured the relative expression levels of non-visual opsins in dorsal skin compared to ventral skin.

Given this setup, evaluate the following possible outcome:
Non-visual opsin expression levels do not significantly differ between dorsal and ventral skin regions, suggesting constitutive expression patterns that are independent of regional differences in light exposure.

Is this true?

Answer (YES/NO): NO